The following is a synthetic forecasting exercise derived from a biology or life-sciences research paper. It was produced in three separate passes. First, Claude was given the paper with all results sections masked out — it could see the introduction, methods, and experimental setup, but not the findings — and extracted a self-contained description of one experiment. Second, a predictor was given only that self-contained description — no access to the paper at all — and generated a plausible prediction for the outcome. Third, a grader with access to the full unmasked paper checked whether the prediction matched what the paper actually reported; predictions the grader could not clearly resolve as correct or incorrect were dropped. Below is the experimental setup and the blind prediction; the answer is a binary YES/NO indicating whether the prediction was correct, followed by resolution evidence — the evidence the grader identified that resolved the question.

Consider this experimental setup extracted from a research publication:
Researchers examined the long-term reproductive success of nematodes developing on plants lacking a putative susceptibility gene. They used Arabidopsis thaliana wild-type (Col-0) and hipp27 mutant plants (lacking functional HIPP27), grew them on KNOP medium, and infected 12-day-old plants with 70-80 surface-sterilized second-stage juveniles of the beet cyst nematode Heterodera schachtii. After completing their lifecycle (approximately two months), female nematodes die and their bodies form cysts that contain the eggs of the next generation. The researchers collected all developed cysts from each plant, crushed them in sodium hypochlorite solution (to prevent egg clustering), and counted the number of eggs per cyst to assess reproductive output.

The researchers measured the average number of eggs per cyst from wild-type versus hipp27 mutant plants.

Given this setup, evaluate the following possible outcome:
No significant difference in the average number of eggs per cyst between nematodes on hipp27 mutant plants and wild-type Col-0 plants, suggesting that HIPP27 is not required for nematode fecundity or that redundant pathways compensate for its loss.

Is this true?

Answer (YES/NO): NO